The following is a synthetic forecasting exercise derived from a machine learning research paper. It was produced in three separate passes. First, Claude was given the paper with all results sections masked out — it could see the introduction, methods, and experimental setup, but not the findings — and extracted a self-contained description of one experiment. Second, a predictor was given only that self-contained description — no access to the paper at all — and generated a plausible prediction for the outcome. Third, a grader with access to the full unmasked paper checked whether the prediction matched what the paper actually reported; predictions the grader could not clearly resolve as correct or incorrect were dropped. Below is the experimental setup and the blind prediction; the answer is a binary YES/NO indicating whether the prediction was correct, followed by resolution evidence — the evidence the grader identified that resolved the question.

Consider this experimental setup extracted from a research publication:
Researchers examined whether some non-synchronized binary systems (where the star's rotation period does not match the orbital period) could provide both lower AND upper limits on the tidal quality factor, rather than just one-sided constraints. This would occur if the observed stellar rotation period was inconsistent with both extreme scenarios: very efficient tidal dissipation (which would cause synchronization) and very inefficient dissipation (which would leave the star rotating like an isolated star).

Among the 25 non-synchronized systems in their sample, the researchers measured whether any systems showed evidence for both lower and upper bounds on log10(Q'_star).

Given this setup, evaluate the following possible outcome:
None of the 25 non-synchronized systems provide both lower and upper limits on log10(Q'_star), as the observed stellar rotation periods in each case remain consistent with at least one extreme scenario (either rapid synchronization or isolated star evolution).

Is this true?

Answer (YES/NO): NO